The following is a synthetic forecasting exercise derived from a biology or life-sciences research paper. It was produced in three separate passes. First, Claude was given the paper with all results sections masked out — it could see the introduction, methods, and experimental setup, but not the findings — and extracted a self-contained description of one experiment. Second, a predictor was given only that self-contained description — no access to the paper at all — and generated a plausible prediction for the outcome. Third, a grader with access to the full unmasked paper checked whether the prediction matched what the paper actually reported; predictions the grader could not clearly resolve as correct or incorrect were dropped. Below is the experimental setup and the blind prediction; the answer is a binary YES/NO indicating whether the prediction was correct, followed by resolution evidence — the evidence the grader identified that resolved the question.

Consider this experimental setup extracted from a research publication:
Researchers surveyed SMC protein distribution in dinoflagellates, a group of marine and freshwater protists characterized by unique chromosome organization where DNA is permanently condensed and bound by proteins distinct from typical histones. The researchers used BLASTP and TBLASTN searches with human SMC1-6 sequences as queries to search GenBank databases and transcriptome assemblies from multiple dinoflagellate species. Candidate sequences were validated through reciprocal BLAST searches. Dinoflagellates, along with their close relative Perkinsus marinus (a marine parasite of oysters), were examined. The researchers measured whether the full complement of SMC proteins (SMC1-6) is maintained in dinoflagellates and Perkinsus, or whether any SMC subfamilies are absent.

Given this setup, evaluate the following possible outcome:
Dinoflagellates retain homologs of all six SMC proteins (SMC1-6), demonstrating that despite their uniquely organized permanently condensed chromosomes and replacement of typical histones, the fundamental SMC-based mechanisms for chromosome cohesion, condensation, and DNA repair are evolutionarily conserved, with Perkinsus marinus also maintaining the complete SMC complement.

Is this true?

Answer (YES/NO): NO